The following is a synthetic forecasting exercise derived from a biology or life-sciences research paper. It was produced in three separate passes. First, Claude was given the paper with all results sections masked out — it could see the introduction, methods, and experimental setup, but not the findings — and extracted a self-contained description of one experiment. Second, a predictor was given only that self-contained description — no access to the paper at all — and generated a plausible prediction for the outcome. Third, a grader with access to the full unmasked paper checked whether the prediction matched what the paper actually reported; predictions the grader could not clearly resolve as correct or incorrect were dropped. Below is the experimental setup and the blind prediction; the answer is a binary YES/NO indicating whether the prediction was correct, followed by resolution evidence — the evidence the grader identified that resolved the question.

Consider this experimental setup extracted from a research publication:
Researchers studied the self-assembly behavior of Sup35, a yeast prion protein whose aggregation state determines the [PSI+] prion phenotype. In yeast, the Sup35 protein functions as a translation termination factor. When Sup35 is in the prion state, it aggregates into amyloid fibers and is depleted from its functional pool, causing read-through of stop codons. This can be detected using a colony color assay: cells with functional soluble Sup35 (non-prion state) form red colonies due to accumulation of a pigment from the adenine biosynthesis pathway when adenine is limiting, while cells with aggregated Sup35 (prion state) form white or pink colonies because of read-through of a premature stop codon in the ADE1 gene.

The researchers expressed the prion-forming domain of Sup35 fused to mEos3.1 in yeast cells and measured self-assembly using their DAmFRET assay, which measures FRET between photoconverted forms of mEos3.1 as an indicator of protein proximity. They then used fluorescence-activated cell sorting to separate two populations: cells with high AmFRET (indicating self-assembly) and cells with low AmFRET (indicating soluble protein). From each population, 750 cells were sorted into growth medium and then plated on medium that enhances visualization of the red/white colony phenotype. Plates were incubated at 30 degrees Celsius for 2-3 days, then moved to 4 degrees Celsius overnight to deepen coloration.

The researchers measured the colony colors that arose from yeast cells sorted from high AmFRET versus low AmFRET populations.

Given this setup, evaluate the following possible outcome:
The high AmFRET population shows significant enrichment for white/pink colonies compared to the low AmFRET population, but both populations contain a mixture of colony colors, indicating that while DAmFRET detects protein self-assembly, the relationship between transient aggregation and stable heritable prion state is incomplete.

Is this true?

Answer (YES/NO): NO